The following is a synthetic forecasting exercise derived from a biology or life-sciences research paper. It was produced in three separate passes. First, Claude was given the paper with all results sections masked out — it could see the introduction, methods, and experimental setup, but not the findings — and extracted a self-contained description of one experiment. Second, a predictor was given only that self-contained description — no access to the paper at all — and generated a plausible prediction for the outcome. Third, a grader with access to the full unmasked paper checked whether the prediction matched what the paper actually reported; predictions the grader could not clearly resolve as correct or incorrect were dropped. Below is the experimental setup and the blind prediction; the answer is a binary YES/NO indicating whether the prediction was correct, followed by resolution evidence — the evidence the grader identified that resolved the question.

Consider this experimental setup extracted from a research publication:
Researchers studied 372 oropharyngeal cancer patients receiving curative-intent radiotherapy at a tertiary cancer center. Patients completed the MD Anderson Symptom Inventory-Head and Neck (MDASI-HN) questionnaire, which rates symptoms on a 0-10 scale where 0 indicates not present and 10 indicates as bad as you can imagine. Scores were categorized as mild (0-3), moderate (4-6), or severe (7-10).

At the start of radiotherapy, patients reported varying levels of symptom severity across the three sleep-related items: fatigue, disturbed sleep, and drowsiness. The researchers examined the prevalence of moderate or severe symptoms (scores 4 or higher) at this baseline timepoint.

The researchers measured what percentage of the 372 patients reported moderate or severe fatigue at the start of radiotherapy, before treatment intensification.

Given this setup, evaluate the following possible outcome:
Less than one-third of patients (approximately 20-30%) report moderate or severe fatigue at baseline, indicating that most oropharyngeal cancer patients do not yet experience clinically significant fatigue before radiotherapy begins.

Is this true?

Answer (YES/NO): NO